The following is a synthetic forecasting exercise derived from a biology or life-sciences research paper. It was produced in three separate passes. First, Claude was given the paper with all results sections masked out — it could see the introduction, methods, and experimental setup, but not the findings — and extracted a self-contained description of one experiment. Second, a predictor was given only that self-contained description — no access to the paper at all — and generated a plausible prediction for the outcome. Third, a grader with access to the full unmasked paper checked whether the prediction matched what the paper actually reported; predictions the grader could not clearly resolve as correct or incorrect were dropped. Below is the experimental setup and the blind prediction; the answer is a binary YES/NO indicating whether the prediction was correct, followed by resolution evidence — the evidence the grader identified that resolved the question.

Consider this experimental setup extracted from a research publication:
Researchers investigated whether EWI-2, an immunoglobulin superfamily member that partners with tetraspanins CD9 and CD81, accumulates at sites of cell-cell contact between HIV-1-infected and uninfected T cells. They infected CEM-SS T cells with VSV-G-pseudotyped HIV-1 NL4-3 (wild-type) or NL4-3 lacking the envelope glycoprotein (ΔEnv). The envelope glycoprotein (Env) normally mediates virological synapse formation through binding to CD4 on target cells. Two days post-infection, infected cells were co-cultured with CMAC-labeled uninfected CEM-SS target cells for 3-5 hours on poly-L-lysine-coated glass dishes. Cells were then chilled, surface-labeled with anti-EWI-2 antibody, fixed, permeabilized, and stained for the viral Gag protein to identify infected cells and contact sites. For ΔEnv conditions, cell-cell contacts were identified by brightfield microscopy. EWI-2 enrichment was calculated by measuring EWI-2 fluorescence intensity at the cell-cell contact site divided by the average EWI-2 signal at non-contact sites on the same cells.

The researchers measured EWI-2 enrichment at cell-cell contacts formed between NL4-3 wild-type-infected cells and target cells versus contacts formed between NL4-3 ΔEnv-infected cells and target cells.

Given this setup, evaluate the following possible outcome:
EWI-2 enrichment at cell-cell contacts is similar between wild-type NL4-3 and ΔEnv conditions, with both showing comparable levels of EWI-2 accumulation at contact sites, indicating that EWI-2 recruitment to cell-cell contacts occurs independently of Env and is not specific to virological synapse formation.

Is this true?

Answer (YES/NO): NO